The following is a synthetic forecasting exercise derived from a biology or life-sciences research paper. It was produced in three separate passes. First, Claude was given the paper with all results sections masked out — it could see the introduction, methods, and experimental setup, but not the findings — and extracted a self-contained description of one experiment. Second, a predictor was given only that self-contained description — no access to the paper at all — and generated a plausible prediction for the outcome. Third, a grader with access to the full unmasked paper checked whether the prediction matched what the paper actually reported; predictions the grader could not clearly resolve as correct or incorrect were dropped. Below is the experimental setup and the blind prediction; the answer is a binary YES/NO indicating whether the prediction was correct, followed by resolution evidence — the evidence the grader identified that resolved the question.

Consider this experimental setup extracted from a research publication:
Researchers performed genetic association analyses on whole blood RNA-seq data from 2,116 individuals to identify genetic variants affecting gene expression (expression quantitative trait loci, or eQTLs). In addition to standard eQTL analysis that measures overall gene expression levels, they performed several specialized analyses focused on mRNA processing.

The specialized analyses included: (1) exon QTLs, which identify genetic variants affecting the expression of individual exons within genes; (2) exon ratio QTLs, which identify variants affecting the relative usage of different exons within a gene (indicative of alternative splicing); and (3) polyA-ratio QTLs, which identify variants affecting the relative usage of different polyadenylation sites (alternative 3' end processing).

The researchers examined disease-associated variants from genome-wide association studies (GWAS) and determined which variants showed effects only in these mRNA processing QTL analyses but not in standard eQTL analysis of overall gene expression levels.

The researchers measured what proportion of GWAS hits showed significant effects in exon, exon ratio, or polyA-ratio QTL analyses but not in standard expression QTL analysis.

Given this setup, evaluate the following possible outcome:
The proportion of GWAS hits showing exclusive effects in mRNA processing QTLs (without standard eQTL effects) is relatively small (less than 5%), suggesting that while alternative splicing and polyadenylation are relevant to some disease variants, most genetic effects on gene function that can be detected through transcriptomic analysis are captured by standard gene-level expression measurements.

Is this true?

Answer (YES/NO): NO